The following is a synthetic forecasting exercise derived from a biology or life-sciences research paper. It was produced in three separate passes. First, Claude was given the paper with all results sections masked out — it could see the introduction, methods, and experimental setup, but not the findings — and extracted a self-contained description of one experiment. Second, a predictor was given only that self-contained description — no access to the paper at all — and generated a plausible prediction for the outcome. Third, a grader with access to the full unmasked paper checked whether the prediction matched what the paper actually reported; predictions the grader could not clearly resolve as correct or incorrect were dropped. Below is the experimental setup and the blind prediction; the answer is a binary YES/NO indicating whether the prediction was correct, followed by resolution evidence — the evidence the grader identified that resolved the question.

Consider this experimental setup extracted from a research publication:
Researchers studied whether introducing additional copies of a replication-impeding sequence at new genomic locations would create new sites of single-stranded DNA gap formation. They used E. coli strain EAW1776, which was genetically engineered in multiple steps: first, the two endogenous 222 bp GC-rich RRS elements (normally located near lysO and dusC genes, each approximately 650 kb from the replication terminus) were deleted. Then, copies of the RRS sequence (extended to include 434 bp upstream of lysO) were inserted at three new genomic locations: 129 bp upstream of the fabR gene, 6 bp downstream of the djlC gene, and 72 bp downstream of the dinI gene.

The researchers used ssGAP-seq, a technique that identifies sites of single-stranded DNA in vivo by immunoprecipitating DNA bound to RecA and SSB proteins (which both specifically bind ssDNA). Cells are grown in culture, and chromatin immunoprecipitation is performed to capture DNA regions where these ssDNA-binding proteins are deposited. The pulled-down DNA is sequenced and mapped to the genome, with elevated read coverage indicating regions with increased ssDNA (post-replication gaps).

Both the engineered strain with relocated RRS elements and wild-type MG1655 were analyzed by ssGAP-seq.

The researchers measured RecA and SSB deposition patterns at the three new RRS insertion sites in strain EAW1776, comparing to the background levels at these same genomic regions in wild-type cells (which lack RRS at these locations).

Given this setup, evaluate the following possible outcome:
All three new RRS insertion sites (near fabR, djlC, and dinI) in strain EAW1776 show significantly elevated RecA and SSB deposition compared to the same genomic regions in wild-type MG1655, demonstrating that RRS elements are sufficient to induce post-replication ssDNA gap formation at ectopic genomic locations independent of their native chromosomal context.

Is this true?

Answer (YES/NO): YES